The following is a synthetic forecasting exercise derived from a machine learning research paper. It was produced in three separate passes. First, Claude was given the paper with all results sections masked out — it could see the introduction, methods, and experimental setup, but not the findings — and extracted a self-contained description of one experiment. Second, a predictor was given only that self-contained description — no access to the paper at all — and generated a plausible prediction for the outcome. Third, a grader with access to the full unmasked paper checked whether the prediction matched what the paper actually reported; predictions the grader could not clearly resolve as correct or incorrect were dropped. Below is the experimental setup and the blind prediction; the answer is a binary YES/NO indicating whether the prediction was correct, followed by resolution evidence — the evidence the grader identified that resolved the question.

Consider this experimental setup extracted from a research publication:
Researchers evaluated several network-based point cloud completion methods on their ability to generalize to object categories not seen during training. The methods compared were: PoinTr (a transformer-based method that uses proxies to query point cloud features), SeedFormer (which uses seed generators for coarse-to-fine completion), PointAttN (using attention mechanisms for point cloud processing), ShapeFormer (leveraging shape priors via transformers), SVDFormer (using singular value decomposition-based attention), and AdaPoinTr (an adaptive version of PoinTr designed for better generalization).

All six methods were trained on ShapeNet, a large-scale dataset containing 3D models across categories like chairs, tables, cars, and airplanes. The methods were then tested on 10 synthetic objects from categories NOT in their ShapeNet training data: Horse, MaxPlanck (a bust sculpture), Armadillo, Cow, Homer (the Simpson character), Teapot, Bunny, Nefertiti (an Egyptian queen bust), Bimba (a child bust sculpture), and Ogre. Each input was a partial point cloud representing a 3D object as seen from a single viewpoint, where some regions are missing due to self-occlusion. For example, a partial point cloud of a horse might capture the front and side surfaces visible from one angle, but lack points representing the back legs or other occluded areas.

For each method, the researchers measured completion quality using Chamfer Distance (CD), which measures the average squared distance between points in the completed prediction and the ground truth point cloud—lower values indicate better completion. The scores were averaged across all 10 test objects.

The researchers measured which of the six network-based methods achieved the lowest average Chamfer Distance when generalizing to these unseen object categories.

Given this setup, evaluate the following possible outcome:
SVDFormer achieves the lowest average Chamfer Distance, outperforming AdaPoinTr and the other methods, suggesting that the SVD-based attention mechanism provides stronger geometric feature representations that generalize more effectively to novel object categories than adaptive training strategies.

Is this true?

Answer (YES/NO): NO